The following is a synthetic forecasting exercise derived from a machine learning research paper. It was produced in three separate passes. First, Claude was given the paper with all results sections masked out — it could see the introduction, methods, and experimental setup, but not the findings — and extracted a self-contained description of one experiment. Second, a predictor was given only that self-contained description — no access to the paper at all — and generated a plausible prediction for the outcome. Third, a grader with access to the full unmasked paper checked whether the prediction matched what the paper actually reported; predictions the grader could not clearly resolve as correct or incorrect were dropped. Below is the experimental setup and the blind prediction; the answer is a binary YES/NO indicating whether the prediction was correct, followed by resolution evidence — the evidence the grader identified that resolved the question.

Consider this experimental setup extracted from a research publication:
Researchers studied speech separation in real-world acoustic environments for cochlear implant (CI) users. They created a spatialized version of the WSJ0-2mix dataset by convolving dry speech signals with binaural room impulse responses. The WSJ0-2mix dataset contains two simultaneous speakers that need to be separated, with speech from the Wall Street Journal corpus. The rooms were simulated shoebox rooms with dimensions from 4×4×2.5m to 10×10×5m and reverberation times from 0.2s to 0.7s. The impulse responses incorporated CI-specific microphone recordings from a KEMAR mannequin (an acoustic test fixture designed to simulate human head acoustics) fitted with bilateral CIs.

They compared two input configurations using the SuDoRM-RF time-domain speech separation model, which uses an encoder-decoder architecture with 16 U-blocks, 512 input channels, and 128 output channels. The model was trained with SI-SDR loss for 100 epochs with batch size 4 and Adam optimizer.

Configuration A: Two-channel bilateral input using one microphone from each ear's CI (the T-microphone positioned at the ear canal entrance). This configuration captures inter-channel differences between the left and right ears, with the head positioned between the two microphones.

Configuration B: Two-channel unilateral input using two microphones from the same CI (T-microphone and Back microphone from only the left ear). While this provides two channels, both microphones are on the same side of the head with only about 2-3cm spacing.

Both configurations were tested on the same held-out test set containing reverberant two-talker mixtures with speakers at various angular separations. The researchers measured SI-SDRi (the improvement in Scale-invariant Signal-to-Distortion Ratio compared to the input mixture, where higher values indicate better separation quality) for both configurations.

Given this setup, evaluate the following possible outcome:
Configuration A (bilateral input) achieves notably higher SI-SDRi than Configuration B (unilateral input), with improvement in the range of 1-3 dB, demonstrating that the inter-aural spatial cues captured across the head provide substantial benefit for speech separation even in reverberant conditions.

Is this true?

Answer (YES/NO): NO